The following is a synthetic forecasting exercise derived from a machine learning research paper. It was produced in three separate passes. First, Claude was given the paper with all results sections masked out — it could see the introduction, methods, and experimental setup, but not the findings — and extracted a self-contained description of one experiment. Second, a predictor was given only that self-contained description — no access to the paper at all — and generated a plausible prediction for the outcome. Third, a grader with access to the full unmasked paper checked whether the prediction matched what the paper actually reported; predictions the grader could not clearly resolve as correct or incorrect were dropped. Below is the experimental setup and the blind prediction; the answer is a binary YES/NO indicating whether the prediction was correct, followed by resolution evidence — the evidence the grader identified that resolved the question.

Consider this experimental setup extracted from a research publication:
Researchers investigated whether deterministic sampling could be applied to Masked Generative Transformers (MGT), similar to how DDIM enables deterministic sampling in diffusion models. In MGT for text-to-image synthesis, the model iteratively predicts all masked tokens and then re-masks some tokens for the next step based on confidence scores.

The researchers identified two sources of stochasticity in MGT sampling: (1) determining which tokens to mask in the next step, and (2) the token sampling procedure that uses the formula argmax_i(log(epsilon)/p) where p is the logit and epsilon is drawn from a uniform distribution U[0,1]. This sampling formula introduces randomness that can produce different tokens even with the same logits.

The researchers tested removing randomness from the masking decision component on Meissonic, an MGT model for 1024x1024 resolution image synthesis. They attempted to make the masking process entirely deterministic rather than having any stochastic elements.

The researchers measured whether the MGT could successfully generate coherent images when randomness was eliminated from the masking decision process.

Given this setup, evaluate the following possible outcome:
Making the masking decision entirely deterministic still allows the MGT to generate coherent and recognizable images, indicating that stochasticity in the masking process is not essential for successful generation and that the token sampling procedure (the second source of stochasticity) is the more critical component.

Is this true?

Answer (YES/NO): NO